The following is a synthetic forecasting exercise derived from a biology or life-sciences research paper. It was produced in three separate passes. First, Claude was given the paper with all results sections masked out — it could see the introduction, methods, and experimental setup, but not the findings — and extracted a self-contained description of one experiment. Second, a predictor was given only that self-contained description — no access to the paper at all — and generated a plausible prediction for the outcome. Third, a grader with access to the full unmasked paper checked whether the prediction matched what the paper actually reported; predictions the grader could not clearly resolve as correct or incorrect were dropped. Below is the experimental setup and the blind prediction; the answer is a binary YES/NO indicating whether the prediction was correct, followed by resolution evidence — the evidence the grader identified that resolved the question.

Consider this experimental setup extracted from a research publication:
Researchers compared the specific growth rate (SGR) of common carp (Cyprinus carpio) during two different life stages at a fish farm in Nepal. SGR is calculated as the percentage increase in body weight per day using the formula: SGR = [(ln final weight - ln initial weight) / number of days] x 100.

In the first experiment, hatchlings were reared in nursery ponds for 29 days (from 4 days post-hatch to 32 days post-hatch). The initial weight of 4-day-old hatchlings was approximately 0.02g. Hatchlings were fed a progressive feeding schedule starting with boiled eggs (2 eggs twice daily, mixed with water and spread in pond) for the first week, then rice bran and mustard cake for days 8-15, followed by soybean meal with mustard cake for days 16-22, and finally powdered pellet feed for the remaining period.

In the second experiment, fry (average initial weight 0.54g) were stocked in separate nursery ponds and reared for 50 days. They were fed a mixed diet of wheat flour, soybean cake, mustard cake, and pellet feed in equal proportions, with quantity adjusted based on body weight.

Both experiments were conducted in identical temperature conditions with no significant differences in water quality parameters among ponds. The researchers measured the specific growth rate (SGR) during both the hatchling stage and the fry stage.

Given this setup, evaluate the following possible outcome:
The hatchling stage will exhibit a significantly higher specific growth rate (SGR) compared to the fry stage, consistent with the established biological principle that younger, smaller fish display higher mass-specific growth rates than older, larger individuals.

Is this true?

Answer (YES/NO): YES